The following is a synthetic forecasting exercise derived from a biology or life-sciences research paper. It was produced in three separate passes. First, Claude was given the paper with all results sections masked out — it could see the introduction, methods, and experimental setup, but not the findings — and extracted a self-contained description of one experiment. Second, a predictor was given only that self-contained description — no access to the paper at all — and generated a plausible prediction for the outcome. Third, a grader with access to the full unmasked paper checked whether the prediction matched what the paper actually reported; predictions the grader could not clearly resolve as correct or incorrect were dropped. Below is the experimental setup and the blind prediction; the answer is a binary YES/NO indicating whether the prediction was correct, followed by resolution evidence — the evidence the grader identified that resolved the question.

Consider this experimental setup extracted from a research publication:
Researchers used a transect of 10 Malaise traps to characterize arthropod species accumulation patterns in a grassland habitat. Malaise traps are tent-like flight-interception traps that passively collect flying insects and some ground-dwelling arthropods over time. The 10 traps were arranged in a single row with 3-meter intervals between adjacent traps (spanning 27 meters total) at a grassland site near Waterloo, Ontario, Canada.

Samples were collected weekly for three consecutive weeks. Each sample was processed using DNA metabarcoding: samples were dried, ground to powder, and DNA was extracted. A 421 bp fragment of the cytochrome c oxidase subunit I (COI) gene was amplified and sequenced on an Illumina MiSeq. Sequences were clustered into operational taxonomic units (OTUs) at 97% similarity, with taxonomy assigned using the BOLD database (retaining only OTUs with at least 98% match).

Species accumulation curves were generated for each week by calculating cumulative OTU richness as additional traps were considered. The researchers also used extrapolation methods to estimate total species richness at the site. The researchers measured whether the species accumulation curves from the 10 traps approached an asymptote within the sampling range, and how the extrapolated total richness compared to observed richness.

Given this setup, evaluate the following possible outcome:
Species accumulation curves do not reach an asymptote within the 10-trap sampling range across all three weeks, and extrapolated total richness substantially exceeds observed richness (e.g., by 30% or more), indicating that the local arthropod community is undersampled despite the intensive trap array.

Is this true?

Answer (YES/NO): YES